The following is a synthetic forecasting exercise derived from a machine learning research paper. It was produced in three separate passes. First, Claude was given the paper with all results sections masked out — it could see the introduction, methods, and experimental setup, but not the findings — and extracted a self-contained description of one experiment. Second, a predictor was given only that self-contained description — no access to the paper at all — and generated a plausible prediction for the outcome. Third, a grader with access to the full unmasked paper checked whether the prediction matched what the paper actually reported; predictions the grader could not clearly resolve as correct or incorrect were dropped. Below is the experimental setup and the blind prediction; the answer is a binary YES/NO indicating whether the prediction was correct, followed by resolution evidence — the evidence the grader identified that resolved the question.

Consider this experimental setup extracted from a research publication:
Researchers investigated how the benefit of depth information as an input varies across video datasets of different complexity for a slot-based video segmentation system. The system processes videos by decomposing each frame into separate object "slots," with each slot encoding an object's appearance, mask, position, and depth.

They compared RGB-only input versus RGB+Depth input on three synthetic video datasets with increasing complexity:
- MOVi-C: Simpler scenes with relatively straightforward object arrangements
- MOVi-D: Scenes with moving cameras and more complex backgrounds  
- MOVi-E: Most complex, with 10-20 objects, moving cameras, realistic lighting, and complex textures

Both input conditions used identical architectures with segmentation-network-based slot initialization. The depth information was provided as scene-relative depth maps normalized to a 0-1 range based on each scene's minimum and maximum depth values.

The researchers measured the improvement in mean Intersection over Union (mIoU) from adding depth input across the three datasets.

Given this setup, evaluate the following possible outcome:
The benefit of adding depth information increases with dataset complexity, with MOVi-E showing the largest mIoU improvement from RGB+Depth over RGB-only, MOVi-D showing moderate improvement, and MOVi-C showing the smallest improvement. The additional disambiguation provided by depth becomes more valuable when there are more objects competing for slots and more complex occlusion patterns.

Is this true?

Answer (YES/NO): NO